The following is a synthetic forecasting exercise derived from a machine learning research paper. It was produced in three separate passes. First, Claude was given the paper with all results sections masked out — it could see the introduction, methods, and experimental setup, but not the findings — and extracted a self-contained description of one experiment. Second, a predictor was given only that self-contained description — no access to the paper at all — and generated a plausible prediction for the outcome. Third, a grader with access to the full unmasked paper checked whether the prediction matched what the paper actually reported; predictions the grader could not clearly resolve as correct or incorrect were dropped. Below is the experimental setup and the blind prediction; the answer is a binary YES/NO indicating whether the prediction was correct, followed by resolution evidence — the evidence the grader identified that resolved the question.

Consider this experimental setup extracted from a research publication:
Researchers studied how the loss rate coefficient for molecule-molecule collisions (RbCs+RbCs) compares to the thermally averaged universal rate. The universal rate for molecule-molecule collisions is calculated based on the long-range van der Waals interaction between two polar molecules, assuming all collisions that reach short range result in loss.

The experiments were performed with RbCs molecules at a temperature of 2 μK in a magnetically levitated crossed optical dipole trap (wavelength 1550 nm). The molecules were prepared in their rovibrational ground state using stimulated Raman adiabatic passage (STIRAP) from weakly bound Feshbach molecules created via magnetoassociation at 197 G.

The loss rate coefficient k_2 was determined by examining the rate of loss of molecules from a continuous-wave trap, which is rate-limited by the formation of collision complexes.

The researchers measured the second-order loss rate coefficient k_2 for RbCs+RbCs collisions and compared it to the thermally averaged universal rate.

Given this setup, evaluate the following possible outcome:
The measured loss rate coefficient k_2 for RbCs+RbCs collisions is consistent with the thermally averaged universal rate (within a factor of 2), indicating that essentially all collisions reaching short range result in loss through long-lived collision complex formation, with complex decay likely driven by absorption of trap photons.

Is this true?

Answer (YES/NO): NO